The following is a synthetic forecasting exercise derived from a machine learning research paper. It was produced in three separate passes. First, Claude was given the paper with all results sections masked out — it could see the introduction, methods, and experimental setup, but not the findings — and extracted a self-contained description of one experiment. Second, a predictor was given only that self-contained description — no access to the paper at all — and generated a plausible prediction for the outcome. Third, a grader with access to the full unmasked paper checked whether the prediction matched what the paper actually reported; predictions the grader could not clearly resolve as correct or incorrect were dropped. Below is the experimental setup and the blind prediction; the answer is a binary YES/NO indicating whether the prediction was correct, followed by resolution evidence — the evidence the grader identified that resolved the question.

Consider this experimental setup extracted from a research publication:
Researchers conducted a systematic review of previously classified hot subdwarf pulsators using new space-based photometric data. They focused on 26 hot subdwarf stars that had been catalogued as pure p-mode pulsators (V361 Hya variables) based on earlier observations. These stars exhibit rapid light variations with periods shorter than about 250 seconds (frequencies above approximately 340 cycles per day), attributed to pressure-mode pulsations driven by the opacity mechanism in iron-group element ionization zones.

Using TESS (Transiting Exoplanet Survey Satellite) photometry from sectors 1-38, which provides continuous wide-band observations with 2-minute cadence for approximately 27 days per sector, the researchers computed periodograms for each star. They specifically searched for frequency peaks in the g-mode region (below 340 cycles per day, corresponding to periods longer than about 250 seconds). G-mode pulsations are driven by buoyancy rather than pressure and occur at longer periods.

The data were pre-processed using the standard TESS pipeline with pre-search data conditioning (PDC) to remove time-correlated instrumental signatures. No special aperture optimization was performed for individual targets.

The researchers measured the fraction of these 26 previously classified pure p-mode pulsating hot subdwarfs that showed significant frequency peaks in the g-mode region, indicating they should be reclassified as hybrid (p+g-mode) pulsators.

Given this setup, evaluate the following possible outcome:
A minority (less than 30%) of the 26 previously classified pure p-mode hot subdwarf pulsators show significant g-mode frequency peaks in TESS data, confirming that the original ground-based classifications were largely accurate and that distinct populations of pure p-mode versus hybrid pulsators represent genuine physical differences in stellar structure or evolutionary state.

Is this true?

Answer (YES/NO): NO